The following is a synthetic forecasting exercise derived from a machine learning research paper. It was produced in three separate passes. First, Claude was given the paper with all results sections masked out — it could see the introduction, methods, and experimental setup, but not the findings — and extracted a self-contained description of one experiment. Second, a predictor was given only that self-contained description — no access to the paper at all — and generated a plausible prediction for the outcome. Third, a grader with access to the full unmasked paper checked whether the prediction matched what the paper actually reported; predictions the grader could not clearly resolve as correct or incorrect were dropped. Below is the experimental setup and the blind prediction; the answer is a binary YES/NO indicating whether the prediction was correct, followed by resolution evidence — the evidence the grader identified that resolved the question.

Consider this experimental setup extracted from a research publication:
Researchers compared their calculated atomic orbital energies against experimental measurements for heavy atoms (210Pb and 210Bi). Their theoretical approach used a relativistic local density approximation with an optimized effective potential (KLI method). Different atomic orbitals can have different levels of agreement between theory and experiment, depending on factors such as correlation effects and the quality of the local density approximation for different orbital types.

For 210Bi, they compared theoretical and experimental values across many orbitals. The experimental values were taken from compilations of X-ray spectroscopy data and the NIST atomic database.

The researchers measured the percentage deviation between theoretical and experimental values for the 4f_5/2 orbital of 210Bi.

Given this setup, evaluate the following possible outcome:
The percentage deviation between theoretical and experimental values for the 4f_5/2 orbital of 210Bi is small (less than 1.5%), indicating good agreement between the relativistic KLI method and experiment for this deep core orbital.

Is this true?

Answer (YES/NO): NO